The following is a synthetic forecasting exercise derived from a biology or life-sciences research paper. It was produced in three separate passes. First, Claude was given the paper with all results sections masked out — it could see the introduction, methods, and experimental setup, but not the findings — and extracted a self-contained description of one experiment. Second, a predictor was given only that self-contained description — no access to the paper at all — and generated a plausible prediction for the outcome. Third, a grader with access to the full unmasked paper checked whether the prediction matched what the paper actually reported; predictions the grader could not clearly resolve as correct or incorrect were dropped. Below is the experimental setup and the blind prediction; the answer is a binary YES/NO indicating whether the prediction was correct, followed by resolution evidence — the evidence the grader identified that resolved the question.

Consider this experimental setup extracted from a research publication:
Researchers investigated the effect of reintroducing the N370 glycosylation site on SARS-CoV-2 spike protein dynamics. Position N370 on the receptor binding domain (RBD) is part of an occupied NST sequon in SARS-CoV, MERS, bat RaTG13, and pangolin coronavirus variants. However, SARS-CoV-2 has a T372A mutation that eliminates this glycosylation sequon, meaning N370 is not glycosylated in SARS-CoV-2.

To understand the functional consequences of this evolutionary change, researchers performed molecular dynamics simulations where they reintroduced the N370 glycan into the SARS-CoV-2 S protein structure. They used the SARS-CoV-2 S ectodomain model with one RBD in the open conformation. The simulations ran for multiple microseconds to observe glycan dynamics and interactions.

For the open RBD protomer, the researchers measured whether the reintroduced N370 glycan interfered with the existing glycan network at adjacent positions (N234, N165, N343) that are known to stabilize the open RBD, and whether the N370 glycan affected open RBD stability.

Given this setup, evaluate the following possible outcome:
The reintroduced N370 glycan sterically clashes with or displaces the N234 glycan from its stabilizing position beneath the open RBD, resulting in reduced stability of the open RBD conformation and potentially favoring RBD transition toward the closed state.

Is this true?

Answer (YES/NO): NO